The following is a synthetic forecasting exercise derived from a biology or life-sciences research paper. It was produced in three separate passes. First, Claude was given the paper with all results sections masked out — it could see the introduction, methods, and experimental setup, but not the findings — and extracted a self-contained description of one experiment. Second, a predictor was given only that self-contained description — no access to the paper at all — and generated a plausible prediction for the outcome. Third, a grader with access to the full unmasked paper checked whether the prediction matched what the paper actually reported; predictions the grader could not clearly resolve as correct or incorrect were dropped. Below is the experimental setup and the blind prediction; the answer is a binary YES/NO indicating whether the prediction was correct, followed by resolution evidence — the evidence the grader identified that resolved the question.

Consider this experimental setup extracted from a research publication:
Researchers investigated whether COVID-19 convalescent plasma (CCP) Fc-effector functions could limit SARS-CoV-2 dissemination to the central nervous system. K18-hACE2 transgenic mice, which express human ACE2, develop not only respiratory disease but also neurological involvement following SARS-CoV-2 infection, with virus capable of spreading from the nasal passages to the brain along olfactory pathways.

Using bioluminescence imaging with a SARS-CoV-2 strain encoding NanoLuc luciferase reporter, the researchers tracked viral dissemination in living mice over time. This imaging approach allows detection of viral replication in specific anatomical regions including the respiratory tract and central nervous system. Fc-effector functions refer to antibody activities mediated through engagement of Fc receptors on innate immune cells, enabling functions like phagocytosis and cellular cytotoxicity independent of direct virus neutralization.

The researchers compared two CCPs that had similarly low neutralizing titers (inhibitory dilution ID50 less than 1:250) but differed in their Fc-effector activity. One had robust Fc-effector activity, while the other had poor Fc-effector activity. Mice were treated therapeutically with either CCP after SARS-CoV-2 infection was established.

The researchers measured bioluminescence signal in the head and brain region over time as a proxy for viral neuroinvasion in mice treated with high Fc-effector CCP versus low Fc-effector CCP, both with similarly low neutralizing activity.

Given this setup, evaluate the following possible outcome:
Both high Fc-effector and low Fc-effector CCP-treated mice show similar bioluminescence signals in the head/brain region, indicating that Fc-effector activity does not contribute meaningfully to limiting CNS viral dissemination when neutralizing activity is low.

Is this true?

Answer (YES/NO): NO